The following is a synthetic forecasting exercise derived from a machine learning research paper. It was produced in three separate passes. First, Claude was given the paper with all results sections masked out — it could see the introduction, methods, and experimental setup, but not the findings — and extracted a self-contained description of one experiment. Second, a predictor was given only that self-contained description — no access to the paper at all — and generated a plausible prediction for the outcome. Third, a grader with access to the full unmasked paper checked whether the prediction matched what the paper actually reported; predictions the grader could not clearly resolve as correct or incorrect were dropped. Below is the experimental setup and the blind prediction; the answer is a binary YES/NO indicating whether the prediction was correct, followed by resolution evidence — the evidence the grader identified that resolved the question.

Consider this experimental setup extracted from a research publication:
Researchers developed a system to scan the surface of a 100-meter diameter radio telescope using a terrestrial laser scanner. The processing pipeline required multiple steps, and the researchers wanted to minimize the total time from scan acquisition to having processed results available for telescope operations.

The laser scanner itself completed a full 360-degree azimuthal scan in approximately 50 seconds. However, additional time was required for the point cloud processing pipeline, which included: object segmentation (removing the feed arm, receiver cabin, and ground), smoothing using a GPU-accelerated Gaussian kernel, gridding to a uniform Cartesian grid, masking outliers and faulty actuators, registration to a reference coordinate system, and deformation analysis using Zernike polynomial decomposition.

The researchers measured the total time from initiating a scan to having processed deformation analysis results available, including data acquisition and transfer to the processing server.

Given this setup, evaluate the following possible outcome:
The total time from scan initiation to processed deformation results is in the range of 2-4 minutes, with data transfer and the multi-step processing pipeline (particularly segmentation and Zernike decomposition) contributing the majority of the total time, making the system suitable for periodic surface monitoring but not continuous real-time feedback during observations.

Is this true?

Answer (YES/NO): NO